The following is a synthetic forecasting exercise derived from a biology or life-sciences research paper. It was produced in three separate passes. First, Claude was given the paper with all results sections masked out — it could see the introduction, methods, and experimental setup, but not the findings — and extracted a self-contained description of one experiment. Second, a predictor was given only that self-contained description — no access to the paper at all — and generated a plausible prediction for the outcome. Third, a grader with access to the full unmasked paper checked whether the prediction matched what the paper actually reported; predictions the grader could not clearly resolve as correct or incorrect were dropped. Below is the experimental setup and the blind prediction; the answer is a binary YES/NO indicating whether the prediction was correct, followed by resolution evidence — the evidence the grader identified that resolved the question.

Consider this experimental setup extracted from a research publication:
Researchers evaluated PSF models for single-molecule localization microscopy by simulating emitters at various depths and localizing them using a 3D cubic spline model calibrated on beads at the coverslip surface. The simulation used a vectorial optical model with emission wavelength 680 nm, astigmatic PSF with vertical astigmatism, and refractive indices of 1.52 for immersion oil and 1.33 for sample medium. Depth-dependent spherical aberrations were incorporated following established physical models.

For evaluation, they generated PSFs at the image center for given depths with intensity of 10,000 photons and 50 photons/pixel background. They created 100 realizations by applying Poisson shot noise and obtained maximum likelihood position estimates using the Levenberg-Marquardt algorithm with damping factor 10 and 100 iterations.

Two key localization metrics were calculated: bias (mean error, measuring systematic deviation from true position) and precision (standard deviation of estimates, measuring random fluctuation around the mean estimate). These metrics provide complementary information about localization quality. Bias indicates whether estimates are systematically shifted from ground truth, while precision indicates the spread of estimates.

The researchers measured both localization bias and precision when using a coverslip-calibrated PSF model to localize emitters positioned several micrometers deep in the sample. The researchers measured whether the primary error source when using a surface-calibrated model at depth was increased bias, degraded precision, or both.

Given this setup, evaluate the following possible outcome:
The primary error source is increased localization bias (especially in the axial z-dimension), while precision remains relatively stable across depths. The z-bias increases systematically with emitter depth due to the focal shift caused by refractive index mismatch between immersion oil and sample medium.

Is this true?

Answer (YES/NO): NO